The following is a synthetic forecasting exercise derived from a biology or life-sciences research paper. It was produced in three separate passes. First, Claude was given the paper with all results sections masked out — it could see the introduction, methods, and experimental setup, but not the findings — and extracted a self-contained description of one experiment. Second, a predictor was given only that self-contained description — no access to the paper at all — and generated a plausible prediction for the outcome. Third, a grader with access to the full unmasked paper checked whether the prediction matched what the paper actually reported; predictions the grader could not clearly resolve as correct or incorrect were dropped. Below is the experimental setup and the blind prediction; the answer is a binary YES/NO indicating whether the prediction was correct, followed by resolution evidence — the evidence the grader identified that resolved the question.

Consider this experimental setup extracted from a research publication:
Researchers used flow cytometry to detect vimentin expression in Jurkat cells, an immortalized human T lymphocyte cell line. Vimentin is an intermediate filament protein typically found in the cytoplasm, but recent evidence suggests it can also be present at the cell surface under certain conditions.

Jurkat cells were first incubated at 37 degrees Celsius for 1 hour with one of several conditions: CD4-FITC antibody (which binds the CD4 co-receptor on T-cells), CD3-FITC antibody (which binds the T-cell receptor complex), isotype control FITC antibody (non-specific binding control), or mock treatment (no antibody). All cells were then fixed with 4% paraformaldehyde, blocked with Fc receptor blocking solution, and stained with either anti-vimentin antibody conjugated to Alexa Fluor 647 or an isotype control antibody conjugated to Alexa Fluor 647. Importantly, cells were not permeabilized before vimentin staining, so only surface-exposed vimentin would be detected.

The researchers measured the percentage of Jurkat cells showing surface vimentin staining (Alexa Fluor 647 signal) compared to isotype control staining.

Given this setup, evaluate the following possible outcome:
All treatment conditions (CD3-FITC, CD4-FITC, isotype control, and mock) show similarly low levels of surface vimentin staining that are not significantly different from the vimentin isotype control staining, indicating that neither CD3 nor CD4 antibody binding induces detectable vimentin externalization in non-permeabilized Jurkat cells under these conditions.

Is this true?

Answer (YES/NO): NO